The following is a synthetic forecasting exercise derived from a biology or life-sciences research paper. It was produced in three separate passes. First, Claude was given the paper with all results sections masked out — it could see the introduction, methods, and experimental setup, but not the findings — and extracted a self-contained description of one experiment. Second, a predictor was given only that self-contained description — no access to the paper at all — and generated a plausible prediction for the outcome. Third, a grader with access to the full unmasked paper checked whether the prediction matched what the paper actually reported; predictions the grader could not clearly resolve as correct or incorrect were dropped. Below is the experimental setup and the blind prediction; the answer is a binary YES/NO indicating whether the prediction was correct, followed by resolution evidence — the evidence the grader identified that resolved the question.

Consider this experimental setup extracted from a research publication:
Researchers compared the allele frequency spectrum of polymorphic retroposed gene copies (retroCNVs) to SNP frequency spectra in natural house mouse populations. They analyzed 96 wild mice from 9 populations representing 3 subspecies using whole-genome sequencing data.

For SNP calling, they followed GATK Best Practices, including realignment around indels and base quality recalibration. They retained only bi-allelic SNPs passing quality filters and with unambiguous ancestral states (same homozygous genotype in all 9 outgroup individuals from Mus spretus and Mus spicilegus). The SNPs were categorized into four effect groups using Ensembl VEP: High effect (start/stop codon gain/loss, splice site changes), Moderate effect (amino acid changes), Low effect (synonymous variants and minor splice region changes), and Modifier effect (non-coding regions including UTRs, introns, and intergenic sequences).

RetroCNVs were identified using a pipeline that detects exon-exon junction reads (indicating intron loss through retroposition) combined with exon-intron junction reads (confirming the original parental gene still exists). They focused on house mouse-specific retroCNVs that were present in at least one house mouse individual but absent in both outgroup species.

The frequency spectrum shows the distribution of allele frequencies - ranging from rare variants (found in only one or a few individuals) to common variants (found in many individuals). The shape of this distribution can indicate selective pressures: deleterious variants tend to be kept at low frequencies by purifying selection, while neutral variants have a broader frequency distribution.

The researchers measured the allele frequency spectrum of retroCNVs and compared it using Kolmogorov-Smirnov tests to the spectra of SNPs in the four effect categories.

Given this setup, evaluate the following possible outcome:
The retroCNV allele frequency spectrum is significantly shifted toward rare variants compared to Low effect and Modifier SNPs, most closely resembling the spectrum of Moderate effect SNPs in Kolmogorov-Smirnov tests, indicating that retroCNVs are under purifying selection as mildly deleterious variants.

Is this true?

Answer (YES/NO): NO